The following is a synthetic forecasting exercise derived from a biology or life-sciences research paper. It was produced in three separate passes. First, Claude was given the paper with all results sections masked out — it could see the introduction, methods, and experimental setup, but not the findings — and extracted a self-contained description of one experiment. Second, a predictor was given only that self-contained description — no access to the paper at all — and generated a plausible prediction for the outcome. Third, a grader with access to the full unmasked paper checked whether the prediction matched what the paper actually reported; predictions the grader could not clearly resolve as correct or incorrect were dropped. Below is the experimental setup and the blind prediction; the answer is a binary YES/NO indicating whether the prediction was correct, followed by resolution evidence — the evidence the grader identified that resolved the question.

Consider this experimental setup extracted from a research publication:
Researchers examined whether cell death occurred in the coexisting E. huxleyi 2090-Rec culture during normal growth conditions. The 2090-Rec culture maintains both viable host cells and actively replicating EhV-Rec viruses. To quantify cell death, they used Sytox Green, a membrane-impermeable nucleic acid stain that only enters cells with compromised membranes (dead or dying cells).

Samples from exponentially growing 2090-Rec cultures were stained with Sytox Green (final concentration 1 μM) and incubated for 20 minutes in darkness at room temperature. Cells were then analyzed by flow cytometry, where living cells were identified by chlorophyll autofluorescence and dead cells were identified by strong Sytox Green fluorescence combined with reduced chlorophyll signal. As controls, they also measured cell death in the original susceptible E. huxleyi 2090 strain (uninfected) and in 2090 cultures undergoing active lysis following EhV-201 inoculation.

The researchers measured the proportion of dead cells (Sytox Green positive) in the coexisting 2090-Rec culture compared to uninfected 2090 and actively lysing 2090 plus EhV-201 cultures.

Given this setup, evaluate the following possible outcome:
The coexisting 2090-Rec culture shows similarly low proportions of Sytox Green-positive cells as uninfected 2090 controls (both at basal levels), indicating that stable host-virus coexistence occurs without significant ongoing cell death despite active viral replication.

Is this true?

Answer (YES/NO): NO